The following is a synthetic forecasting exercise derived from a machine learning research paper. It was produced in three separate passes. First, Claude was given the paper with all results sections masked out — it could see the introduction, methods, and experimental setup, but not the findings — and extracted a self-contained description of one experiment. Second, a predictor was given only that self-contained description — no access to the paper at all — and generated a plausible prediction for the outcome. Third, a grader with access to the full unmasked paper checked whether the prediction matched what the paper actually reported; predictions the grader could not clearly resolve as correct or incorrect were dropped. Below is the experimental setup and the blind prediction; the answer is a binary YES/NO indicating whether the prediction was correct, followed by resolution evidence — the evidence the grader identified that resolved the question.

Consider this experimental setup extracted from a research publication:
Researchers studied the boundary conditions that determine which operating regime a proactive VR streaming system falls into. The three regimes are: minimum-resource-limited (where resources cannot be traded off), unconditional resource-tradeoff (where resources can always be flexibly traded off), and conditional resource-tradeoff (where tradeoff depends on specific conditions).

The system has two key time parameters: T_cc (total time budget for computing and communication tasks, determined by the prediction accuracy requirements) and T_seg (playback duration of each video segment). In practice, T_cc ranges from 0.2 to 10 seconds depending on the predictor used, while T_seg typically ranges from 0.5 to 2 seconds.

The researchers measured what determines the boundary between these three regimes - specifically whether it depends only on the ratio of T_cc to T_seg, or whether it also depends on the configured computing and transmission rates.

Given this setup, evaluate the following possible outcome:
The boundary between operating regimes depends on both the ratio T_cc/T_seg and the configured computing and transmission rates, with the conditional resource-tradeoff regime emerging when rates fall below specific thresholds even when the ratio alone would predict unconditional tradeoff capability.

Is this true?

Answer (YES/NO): NO